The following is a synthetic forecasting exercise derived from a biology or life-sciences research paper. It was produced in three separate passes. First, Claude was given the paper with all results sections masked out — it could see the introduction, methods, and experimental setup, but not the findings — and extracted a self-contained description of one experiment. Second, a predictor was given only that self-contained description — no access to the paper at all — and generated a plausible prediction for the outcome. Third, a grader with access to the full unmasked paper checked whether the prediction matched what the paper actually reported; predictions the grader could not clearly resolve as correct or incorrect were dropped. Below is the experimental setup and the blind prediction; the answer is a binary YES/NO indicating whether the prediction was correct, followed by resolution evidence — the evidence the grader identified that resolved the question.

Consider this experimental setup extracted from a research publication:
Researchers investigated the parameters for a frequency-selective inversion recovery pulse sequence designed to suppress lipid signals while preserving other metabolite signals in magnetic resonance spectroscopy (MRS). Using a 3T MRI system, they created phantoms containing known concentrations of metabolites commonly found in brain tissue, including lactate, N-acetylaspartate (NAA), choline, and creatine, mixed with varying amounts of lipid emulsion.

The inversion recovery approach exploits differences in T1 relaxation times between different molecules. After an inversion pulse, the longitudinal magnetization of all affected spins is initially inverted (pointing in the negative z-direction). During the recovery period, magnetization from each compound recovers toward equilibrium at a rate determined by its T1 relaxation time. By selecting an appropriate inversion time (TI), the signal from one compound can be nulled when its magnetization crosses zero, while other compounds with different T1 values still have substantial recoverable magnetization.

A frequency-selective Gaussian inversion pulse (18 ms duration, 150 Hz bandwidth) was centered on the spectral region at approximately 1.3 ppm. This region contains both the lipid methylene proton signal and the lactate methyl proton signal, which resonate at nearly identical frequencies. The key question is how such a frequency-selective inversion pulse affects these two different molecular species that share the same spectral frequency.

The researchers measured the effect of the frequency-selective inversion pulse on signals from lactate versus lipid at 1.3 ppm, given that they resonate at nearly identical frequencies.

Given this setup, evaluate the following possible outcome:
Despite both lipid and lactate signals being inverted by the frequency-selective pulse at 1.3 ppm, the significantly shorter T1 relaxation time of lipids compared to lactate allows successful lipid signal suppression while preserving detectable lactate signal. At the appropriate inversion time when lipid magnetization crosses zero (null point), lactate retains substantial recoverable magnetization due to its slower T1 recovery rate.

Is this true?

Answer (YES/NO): YES